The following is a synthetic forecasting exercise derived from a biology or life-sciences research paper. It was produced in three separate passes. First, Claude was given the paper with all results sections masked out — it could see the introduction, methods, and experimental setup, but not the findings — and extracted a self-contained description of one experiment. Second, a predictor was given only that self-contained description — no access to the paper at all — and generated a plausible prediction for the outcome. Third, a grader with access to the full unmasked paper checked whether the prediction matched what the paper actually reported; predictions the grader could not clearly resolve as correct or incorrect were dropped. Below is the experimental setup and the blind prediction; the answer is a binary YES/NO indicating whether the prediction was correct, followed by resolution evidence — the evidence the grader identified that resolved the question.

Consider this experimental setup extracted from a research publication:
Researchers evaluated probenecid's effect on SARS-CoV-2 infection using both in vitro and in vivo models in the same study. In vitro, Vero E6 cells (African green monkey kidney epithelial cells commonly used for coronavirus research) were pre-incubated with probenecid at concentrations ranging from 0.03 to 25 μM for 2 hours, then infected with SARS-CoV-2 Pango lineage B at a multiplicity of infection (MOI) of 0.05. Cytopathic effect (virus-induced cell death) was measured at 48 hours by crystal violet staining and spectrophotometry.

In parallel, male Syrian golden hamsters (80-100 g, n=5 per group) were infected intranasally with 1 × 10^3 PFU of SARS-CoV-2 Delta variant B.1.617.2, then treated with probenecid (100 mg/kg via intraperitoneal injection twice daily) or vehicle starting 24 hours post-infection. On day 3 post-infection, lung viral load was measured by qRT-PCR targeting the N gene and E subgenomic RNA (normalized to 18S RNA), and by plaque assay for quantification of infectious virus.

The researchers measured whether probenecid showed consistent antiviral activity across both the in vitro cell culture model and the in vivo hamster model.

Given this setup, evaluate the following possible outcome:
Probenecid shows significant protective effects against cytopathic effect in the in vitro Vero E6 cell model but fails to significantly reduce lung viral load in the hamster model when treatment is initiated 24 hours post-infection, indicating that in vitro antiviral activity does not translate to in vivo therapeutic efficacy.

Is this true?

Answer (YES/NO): NO